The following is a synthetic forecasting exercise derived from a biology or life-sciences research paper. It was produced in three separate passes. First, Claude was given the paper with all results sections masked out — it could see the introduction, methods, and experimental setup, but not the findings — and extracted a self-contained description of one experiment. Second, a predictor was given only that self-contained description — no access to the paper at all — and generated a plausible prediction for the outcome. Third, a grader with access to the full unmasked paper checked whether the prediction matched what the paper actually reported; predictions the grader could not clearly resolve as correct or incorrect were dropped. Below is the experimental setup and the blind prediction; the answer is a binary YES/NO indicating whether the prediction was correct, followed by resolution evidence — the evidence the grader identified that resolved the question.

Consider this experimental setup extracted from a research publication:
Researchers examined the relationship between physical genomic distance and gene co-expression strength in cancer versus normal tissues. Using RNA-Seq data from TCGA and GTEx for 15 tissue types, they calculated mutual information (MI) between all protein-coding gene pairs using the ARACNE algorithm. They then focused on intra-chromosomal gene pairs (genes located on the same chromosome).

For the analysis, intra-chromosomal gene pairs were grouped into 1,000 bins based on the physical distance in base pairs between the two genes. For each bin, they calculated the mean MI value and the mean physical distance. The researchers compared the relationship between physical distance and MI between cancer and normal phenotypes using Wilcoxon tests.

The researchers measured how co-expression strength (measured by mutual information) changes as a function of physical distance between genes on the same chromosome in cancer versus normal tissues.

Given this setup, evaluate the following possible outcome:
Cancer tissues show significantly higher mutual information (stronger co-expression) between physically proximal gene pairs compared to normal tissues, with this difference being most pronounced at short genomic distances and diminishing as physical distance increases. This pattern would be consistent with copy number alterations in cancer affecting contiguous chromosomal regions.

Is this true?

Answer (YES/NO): NO